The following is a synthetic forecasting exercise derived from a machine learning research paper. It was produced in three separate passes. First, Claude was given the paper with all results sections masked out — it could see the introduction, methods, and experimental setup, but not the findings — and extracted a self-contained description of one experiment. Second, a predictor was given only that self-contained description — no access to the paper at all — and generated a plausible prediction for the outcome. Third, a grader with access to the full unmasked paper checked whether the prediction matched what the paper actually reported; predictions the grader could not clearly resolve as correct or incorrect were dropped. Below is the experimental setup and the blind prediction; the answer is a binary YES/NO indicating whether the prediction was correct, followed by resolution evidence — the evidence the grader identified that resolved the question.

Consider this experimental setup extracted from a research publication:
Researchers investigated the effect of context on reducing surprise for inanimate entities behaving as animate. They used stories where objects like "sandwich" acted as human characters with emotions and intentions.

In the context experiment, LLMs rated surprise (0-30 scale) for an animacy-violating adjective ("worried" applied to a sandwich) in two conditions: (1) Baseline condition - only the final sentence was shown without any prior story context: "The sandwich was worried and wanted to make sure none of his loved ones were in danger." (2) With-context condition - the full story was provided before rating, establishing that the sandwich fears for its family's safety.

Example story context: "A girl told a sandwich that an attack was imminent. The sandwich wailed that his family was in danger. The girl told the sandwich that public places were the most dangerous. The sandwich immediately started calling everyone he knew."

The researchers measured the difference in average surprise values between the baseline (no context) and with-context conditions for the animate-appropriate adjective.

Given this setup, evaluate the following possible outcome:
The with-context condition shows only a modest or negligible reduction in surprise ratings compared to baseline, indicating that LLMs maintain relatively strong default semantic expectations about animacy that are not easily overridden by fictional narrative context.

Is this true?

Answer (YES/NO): NO